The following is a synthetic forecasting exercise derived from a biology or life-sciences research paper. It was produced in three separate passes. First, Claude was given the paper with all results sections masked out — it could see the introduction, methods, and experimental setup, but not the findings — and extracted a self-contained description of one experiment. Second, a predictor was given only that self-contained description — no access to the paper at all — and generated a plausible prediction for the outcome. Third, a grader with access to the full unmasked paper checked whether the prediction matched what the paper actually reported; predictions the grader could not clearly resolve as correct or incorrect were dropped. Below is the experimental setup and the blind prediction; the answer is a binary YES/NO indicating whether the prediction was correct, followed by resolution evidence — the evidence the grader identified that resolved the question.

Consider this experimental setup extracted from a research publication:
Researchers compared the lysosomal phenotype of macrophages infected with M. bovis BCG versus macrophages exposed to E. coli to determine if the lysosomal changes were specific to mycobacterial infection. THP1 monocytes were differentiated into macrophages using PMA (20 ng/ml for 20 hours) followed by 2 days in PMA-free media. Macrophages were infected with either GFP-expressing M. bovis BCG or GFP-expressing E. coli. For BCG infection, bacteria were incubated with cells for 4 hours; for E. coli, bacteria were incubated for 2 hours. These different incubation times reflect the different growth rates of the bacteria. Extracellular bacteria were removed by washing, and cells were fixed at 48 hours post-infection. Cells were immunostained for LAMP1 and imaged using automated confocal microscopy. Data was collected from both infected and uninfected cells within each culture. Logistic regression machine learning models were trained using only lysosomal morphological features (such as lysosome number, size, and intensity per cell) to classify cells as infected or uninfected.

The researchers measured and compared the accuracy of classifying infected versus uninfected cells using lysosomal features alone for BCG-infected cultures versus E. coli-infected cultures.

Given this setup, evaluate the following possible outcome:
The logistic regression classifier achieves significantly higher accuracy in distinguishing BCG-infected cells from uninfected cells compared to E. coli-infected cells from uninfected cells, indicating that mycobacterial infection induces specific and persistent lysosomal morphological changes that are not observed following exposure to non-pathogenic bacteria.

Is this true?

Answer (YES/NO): YES